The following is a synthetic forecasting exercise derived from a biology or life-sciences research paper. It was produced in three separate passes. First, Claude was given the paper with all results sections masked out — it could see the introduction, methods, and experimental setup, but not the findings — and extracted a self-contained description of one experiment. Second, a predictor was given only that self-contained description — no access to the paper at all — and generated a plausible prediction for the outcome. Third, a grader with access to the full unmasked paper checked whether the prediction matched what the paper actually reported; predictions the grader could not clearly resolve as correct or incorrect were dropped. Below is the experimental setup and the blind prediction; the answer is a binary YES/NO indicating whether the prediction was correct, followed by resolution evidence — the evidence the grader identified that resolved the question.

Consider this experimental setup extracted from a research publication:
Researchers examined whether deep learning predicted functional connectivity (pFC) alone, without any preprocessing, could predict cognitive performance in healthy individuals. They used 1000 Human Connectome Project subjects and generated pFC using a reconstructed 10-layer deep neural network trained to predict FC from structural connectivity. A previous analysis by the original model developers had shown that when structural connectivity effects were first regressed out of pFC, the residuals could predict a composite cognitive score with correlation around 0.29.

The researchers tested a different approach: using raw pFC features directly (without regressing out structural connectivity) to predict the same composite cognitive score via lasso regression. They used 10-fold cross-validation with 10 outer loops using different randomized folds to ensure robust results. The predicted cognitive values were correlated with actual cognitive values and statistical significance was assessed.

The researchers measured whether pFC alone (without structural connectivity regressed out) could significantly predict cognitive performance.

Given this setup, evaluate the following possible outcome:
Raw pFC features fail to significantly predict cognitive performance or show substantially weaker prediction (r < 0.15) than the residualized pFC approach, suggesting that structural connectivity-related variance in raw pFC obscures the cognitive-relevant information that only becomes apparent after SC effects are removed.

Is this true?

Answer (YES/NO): YES